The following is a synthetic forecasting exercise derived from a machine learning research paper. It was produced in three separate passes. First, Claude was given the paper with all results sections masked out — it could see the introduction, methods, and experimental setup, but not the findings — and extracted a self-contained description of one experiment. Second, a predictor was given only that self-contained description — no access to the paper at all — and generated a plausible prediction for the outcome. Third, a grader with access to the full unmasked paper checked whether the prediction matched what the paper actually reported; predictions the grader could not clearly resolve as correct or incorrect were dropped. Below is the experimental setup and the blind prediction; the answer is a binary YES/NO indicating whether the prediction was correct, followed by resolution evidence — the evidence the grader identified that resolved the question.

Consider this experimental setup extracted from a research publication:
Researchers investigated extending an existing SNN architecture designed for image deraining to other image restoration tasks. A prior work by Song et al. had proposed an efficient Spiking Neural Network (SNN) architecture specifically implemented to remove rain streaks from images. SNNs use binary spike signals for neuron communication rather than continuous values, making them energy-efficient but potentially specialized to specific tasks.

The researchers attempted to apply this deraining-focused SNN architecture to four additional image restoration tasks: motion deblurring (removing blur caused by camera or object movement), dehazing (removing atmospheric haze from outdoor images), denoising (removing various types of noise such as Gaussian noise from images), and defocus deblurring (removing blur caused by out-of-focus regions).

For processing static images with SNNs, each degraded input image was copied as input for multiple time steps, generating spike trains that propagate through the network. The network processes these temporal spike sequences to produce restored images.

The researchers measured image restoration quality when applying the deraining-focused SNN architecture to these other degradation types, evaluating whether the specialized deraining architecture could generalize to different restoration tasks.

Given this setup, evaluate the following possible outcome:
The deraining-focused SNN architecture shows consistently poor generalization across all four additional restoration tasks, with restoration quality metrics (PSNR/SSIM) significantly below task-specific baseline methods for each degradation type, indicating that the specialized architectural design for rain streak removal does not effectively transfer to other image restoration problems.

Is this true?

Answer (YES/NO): YES